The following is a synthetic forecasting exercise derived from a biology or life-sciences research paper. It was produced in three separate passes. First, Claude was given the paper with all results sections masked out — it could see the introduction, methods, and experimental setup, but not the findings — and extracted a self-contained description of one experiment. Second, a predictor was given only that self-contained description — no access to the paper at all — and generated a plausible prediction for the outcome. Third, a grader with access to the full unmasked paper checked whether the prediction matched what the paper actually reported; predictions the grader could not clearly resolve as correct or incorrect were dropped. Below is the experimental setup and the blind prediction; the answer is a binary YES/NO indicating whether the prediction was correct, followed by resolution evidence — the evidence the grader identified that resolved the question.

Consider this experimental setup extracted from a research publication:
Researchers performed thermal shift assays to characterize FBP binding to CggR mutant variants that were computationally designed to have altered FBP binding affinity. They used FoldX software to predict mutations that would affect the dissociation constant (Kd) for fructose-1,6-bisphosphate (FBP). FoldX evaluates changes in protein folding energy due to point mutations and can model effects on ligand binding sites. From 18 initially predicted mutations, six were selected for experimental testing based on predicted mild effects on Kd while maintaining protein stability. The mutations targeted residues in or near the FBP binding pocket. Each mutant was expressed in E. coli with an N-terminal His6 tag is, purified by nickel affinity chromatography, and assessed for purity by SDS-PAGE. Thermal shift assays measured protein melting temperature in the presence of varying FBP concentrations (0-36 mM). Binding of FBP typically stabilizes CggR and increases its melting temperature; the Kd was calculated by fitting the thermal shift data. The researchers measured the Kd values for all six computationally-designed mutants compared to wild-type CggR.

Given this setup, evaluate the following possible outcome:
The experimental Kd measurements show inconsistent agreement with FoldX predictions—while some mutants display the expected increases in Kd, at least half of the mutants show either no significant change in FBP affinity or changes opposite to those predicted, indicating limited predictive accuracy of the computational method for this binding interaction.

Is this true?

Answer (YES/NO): YES